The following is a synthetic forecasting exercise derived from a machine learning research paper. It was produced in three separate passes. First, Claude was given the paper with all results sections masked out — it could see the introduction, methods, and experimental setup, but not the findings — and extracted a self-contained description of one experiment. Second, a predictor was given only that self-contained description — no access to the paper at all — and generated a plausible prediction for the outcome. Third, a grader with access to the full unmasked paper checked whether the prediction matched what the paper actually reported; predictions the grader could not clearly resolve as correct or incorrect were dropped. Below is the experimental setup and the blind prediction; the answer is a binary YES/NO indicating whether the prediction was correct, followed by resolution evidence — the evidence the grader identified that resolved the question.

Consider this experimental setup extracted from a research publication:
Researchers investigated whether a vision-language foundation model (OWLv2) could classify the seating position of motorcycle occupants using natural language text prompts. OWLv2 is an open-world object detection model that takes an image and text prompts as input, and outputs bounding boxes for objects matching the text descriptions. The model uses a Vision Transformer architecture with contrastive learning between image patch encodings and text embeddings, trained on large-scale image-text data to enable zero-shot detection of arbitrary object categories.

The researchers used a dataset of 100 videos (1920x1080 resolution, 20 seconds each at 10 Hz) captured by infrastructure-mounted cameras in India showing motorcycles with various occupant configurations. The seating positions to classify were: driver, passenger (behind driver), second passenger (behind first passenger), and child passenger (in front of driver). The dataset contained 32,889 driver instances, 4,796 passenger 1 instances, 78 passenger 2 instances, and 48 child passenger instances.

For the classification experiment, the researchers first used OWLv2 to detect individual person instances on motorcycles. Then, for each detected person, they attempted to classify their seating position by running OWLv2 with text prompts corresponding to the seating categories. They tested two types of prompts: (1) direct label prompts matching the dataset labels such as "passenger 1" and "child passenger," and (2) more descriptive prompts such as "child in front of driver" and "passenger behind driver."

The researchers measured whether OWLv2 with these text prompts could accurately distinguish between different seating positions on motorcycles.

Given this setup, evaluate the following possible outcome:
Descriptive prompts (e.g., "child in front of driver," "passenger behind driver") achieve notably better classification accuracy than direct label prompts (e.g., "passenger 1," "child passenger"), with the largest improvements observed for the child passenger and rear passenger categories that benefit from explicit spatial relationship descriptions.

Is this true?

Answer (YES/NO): NO